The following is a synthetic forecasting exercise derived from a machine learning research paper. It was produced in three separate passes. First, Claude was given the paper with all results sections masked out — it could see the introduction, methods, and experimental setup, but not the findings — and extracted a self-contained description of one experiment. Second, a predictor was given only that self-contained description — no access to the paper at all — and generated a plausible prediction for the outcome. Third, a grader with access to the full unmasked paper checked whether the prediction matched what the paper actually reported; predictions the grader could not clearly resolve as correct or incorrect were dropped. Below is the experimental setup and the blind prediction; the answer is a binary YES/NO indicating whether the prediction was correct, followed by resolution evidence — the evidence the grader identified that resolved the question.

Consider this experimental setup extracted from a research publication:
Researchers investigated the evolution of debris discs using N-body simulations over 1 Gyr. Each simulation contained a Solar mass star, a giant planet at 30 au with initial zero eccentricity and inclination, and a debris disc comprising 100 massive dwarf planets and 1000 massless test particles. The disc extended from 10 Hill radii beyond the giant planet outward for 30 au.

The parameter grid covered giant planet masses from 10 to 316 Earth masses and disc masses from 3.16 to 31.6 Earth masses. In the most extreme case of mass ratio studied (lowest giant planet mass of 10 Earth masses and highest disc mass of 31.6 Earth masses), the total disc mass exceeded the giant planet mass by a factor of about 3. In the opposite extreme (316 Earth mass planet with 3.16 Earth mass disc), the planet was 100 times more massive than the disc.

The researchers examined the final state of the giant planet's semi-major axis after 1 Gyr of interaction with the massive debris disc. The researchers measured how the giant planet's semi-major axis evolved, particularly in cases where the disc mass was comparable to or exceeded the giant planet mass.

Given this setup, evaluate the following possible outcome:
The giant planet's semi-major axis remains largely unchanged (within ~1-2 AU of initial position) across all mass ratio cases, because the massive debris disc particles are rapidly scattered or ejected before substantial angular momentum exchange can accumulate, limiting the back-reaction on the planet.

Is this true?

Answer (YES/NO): NO